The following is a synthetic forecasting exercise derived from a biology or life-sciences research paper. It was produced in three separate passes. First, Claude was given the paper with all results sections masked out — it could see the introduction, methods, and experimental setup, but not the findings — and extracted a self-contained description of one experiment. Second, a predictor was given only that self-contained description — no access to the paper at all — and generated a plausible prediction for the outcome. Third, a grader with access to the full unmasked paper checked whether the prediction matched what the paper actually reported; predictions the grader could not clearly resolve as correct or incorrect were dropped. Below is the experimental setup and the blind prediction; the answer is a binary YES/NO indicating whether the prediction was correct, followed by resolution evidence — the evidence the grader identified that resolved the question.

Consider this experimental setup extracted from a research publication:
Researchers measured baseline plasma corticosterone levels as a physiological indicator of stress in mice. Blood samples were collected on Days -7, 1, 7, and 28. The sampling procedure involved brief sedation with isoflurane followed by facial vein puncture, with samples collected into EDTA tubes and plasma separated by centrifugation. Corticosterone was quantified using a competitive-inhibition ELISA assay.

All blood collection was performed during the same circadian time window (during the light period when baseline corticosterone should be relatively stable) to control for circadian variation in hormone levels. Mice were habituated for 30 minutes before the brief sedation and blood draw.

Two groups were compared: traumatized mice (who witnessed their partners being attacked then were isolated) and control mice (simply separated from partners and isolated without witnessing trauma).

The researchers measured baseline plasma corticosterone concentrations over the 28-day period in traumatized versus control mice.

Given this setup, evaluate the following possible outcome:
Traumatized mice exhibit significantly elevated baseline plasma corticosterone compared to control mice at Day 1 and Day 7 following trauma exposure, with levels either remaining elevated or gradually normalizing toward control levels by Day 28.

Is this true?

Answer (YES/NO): NO